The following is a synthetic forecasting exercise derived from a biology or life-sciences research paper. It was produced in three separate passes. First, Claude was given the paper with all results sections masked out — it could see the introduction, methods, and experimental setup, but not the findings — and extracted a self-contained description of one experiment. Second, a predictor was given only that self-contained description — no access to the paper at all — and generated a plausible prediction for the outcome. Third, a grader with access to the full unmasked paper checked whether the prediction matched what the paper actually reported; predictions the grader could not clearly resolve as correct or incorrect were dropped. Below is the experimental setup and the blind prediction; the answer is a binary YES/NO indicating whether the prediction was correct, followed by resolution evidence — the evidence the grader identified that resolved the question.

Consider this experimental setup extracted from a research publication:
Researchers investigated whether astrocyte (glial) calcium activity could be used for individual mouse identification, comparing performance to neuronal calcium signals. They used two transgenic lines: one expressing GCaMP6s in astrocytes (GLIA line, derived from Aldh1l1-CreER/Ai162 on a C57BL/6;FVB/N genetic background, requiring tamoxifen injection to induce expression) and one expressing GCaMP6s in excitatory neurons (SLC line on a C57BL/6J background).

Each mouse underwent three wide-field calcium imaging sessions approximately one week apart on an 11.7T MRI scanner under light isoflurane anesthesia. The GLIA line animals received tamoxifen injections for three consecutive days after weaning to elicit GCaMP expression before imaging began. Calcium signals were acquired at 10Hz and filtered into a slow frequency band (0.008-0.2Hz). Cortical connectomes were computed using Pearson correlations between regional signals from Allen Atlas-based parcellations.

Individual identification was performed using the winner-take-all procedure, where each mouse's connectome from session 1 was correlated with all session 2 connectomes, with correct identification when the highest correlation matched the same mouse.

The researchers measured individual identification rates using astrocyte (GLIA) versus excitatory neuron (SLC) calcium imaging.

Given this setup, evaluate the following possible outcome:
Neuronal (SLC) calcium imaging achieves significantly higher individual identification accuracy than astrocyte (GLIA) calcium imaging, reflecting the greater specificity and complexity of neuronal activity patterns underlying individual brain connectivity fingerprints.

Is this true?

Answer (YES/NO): YES